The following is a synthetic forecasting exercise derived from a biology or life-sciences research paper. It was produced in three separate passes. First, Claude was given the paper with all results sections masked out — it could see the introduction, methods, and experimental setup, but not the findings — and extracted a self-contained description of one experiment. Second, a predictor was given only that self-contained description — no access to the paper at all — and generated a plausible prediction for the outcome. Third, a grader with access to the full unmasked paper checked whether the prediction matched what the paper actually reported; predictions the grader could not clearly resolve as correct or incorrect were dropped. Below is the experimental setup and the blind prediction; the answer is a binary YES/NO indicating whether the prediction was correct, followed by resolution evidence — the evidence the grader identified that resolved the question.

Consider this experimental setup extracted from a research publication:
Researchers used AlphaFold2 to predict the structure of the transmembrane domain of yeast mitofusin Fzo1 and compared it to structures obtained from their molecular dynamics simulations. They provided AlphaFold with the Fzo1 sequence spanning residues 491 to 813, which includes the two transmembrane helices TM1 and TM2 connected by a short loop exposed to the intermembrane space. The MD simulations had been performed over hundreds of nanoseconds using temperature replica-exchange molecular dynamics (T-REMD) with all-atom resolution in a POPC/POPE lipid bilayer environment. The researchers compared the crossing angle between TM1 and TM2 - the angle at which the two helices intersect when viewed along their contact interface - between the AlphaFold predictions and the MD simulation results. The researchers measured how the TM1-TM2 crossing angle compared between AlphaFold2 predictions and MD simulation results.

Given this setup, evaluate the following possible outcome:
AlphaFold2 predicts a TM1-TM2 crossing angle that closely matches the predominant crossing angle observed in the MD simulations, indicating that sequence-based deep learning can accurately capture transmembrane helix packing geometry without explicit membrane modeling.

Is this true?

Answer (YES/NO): YES